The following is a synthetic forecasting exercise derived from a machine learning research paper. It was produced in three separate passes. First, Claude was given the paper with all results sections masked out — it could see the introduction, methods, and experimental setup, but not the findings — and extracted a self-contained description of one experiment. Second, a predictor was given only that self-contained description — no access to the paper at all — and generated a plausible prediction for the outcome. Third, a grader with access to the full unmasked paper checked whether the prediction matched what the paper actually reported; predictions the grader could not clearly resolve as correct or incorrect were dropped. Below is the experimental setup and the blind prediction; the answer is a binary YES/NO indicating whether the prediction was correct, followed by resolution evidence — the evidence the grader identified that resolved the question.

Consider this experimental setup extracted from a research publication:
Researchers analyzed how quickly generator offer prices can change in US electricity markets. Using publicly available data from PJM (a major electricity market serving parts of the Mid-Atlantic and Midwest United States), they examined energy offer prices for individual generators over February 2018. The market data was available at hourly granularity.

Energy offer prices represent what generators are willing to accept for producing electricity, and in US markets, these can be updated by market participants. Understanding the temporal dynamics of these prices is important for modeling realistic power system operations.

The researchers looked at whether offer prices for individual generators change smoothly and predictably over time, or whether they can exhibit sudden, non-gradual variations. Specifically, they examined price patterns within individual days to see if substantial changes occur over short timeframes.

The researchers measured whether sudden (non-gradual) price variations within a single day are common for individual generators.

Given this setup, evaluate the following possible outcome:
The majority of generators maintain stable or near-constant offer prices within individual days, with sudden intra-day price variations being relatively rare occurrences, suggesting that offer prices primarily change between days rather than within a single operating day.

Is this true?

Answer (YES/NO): NO